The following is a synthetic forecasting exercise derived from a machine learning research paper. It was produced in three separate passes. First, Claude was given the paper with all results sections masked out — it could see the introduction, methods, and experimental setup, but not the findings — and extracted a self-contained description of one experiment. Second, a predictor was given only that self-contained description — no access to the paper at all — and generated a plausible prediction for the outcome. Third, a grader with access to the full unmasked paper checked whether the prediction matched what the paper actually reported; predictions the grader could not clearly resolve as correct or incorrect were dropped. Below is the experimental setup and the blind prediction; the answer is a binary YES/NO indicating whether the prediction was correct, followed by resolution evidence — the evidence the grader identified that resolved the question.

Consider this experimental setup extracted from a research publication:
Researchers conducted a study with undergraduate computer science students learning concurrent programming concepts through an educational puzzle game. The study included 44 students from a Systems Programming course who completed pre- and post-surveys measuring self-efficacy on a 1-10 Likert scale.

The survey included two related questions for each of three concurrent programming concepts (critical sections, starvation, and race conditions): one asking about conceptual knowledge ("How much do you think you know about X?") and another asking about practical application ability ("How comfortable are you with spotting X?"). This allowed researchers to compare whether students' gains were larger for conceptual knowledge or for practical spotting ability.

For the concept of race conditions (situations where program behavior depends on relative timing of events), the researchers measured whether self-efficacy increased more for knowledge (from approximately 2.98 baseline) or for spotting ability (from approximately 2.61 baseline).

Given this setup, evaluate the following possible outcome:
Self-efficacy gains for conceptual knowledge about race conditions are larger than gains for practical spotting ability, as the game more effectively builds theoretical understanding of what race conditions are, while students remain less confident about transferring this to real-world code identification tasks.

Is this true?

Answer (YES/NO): NO